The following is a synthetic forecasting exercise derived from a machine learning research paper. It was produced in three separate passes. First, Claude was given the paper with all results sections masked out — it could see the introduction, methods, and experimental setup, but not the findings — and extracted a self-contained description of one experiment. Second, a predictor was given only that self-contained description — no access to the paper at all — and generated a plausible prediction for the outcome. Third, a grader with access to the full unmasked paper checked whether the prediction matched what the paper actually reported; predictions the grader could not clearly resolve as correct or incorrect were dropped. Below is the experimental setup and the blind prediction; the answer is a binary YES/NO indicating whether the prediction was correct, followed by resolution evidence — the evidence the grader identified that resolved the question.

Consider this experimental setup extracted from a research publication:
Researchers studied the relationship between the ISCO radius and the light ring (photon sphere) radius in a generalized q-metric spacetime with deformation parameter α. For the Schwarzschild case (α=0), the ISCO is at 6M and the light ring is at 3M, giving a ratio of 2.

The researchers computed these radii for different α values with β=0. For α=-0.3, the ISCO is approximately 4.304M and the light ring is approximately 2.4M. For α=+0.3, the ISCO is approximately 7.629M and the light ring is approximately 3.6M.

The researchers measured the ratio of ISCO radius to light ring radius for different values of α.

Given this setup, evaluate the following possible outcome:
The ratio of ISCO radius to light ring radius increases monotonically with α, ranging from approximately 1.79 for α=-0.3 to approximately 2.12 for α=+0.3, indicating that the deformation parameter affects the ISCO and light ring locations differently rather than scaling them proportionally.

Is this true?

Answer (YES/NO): YES